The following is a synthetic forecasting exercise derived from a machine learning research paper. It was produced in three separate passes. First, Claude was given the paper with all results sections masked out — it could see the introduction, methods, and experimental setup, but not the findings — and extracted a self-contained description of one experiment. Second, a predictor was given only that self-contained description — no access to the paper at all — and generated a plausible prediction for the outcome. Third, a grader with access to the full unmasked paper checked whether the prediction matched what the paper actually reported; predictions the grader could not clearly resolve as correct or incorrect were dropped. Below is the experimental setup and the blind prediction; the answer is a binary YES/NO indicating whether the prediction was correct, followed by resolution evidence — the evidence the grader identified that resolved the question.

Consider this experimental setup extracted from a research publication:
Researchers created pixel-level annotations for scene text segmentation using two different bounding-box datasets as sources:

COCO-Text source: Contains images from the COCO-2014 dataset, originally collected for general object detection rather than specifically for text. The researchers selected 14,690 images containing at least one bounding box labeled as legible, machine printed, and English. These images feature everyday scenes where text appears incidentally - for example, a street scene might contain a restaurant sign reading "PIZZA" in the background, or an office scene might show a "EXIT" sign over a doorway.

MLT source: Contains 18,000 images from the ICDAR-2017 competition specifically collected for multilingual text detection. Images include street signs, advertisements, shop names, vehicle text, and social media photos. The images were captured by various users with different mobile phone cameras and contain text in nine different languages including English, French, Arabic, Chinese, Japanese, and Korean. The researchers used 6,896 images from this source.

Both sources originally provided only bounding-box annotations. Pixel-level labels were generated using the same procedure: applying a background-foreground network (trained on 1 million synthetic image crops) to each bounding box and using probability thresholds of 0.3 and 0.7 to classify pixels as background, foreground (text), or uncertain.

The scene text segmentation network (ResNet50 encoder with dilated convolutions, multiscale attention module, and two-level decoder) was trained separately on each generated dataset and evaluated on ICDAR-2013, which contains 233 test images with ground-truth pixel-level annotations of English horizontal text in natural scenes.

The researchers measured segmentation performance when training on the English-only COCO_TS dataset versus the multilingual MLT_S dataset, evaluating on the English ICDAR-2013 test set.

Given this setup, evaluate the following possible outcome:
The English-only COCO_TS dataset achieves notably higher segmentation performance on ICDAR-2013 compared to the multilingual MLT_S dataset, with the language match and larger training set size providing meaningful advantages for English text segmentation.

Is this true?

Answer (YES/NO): NO